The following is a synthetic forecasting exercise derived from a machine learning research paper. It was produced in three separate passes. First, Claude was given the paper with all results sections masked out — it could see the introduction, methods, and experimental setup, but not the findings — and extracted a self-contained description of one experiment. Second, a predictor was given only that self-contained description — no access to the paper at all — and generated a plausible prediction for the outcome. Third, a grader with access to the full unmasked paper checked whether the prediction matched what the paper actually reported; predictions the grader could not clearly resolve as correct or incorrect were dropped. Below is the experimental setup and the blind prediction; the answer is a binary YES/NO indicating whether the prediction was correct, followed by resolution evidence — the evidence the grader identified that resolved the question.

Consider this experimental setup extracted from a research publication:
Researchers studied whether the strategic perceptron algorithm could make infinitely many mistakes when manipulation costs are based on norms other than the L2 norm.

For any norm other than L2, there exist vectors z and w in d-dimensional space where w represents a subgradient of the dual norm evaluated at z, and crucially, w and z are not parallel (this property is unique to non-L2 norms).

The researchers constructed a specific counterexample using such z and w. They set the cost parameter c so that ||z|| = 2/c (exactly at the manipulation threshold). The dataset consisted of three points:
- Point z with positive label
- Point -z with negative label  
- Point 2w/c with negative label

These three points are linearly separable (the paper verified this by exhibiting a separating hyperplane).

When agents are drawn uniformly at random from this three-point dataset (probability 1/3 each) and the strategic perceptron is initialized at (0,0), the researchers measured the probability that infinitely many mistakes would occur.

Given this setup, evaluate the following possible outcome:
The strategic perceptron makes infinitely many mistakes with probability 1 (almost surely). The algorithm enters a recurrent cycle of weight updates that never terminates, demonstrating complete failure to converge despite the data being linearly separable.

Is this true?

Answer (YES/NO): NO